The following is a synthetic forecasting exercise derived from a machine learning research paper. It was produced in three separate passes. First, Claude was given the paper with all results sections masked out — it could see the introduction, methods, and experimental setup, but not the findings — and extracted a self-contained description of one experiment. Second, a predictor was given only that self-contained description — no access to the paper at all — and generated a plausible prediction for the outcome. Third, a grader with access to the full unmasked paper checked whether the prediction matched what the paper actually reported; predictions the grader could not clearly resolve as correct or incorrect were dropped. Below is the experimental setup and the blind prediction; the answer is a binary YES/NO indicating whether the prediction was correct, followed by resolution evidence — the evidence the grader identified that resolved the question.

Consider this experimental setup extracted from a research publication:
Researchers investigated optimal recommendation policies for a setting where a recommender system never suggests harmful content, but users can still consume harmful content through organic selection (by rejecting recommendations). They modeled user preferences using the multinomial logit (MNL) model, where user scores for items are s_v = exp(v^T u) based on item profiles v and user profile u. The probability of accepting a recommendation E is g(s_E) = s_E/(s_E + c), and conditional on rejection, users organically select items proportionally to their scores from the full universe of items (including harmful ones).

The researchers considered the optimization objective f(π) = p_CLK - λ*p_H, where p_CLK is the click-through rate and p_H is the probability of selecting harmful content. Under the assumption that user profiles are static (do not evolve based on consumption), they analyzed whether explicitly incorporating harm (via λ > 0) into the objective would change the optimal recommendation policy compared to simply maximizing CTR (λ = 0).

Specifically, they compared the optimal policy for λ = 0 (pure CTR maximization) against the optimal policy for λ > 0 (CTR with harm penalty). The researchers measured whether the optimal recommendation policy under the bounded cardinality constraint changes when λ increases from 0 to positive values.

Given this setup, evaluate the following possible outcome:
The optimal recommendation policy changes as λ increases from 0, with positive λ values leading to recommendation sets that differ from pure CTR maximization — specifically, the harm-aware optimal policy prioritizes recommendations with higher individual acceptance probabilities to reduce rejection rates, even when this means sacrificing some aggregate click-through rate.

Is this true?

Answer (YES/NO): NO